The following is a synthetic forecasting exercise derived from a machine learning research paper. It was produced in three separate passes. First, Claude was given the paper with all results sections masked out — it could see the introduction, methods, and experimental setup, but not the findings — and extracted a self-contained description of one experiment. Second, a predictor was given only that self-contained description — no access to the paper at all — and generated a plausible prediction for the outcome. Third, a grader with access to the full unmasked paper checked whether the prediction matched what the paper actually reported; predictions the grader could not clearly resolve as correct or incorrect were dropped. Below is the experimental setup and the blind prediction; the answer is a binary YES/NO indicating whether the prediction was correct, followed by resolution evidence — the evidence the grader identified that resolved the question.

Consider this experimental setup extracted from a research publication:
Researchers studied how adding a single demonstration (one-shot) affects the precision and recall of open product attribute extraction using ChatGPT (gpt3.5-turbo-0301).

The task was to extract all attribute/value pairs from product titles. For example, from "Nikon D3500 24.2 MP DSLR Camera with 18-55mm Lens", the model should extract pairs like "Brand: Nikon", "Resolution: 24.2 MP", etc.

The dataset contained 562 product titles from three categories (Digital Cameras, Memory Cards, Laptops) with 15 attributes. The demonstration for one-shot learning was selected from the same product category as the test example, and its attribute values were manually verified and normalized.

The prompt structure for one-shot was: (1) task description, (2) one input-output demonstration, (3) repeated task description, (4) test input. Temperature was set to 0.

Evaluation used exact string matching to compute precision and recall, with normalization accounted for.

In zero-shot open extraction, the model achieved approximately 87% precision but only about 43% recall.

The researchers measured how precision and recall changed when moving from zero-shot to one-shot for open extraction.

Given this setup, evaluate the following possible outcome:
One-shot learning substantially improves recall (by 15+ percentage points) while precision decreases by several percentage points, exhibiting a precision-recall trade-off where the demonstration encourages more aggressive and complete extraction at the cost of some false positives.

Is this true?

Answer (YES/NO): NO